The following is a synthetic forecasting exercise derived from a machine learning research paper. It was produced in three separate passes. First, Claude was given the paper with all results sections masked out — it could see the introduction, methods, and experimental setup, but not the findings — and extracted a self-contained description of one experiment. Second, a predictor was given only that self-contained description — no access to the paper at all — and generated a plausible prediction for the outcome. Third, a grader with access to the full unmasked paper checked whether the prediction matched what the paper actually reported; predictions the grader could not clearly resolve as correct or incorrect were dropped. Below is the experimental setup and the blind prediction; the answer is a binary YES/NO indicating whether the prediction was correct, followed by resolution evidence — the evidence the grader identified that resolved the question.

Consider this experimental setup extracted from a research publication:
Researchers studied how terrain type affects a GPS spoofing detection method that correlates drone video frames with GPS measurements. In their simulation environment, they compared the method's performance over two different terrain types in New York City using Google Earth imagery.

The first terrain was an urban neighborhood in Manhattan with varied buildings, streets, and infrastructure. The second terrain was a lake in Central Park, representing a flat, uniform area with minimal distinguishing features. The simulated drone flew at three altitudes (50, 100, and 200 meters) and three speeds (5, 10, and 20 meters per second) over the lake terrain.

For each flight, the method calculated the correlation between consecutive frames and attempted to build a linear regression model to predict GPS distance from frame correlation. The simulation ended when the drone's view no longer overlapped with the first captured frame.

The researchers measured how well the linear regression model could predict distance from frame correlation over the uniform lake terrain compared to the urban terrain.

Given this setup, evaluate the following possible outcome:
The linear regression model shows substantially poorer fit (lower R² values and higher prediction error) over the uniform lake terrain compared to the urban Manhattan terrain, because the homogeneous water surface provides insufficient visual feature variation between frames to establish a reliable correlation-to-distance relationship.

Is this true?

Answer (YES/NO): YES